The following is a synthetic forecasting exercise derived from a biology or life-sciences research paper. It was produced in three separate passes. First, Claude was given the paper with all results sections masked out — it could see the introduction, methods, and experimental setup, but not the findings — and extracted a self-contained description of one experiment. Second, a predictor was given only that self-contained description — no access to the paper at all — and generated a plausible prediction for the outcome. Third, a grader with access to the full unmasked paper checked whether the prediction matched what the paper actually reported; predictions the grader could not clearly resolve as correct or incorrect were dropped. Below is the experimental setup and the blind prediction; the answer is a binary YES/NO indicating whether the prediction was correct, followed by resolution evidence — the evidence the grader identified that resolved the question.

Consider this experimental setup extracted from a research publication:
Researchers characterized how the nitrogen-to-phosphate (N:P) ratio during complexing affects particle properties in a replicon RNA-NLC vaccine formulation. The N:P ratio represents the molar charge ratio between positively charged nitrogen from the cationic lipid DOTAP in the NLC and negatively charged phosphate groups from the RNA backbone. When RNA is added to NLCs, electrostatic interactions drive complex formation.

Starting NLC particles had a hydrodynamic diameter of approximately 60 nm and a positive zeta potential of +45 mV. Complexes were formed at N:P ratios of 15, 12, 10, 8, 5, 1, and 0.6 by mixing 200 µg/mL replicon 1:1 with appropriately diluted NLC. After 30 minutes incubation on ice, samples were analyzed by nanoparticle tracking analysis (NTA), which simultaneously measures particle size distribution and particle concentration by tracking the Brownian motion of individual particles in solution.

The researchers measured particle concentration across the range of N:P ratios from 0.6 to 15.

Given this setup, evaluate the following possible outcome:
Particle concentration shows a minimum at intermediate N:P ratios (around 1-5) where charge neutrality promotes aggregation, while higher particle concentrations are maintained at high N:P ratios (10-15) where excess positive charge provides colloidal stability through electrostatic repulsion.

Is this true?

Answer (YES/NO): YES